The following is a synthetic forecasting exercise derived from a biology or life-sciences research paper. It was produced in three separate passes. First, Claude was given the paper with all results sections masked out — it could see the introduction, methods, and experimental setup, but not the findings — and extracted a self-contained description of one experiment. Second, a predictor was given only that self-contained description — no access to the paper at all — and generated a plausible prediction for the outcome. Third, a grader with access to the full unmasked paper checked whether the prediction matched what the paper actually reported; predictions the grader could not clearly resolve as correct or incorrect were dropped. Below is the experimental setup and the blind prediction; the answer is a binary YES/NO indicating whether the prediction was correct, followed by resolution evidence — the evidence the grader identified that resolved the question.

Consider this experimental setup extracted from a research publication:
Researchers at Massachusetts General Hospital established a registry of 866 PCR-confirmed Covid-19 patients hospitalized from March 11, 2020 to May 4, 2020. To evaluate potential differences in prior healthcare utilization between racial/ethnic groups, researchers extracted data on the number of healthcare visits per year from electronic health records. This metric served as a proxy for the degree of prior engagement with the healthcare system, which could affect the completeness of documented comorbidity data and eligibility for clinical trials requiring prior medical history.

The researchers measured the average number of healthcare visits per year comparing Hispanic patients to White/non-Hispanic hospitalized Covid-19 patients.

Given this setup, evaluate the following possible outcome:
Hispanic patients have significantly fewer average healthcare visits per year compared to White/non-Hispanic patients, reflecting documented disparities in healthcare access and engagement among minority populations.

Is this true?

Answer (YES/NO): YES